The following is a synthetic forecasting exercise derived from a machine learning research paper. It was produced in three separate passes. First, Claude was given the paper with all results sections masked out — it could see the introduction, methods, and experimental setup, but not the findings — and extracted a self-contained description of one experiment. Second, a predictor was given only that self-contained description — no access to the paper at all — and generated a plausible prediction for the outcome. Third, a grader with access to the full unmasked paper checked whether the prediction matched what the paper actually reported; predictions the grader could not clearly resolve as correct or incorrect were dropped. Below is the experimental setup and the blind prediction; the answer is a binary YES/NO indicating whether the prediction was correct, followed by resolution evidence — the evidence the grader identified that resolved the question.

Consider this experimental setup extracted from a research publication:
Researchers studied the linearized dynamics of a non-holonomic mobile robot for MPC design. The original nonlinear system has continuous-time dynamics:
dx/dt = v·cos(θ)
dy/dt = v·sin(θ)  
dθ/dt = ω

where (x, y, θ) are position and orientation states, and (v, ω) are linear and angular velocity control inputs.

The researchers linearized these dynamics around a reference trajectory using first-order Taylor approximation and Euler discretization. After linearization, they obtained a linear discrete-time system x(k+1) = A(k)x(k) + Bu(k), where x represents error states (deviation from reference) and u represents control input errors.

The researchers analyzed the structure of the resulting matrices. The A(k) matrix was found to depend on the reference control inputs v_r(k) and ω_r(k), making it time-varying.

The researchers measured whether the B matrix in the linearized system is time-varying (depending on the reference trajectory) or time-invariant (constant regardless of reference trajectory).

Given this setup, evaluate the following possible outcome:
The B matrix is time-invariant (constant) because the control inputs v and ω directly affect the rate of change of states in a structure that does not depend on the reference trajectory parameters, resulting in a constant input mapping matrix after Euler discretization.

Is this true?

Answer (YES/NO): YES